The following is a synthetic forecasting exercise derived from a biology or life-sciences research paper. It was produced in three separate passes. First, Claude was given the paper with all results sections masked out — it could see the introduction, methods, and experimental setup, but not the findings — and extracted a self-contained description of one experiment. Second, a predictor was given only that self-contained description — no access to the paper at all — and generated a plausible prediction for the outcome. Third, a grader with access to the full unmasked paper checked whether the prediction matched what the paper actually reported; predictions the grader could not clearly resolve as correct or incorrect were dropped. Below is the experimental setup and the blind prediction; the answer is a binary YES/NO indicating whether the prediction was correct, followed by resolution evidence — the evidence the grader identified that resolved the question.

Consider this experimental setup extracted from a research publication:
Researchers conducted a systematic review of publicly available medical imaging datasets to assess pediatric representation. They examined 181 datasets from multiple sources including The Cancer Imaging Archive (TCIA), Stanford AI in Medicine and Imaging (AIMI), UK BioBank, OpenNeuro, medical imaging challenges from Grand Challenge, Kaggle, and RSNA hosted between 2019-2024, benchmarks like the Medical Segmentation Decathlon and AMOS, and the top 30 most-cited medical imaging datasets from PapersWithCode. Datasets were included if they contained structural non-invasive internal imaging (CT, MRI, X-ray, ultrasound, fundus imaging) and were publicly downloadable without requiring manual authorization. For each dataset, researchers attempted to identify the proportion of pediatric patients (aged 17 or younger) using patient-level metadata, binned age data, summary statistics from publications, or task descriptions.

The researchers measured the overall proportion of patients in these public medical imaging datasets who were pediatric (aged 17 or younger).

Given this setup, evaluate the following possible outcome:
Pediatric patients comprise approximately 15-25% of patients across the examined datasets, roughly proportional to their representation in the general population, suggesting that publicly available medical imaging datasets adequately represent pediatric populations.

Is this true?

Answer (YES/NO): NO